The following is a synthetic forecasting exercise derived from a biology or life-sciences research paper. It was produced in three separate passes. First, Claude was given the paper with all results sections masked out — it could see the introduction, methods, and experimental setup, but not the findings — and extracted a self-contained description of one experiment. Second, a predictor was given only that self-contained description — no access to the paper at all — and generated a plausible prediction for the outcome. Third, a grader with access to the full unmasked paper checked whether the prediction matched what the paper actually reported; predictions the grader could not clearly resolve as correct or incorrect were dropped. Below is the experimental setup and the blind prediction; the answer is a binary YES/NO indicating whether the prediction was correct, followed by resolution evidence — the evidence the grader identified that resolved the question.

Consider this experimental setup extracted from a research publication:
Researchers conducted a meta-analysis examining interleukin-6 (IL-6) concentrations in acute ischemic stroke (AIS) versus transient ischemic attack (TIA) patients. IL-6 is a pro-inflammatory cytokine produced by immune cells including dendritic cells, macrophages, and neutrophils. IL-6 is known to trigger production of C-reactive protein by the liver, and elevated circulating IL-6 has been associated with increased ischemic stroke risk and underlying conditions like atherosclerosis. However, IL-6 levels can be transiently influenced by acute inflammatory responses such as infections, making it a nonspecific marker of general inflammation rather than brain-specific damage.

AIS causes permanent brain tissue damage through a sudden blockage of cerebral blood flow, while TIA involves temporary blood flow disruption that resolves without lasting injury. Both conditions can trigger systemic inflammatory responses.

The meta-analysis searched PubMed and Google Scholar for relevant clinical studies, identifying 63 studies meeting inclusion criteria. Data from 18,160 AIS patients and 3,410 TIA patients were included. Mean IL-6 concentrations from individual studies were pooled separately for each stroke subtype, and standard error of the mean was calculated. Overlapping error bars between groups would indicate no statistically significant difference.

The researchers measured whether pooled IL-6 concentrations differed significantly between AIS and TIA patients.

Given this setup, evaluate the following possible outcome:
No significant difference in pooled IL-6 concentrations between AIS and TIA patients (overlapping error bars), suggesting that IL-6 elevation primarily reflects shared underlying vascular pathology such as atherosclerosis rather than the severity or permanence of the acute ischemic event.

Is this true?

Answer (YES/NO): NO